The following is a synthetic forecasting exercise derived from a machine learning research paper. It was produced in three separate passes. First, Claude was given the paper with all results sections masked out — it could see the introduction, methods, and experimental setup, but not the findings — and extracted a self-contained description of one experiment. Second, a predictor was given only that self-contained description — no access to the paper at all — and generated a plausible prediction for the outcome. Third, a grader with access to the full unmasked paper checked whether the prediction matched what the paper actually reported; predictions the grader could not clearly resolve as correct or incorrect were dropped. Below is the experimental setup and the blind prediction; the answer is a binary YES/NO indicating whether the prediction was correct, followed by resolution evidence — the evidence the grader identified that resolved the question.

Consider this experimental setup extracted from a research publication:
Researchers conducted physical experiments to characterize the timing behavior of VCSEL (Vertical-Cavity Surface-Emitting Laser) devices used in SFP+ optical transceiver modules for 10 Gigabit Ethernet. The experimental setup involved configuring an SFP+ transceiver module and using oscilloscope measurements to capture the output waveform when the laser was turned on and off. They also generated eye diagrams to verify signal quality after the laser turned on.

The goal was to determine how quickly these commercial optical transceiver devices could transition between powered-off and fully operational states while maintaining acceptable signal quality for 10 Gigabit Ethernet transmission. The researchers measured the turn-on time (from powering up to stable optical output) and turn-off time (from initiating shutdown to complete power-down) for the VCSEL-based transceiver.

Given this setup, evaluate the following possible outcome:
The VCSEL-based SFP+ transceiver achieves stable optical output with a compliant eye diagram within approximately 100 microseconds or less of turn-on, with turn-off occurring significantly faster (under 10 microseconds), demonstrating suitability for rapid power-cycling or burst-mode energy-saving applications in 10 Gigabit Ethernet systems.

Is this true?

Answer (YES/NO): NO